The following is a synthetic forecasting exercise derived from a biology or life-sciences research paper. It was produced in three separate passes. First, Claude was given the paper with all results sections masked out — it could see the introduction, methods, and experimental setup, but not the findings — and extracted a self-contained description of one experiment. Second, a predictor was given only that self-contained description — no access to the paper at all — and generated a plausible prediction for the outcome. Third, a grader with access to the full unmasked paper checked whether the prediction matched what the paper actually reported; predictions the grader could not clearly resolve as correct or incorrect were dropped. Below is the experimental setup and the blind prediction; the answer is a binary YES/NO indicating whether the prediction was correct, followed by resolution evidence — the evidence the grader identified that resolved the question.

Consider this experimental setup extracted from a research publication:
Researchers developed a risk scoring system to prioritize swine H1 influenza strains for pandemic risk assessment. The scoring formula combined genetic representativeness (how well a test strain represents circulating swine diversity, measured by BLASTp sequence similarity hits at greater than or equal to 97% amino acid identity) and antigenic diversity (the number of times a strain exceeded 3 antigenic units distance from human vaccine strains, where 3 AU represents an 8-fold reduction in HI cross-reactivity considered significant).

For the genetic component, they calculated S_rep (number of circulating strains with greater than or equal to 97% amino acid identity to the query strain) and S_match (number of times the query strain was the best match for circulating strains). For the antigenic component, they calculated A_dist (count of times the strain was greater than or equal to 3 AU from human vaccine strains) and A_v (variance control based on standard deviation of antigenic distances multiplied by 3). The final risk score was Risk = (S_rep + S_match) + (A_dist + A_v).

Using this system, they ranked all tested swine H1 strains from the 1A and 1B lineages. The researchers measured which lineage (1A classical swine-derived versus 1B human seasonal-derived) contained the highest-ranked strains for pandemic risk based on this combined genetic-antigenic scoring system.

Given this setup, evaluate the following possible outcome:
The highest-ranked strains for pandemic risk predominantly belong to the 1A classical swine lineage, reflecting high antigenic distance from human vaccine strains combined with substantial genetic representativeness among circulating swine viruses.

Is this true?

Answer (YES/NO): NO